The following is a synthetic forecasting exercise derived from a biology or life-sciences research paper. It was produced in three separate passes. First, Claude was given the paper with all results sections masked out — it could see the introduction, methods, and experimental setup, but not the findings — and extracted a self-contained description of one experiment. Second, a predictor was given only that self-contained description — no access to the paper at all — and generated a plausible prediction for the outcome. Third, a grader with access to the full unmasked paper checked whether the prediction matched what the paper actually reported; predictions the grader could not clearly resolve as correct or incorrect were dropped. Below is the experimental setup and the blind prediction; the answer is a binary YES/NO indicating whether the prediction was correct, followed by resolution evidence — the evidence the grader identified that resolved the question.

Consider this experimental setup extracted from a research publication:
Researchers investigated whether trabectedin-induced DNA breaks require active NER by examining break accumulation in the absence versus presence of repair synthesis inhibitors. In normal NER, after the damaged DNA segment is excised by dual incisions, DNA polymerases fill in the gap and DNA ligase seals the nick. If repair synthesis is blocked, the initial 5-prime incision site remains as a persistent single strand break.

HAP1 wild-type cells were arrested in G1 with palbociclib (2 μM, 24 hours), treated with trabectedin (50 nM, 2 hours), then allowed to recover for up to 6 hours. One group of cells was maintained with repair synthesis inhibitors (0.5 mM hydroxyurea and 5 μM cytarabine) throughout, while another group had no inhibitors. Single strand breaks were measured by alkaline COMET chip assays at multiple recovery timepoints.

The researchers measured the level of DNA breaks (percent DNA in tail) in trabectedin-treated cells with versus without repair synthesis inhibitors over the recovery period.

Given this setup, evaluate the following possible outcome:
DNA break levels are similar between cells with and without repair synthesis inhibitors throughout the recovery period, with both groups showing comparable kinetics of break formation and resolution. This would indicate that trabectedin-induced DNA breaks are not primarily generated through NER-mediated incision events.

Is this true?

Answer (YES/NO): NO